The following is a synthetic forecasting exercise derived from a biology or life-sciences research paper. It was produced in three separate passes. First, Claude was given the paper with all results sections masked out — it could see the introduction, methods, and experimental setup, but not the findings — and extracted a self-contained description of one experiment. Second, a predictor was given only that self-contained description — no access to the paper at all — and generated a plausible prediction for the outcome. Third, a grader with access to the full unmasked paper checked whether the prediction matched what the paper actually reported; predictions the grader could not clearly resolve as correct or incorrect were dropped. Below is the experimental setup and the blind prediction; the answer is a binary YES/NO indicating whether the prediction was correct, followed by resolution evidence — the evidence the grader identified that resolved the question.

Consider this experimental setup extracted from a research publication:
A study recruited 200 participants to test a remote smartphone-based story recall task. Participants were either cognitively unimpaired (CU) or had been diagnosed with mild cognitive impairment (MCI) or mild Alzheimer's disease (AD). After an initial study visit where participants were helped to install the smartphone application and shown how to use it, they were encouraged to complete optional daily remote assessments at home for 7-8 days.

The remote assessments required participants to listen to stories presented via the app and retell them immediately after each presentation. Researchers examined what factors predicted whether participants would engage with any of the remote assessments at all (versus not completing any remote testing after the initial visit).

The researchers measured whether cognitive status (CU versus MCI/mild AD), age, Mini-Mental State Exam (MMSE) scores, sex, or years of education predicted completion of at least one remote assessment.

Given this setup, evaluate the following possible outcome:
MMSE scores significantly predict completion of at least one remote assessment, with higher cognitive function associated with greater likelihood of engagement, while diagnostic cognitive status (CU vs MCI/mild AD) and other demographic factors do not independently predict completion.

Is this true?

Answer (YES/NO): NO